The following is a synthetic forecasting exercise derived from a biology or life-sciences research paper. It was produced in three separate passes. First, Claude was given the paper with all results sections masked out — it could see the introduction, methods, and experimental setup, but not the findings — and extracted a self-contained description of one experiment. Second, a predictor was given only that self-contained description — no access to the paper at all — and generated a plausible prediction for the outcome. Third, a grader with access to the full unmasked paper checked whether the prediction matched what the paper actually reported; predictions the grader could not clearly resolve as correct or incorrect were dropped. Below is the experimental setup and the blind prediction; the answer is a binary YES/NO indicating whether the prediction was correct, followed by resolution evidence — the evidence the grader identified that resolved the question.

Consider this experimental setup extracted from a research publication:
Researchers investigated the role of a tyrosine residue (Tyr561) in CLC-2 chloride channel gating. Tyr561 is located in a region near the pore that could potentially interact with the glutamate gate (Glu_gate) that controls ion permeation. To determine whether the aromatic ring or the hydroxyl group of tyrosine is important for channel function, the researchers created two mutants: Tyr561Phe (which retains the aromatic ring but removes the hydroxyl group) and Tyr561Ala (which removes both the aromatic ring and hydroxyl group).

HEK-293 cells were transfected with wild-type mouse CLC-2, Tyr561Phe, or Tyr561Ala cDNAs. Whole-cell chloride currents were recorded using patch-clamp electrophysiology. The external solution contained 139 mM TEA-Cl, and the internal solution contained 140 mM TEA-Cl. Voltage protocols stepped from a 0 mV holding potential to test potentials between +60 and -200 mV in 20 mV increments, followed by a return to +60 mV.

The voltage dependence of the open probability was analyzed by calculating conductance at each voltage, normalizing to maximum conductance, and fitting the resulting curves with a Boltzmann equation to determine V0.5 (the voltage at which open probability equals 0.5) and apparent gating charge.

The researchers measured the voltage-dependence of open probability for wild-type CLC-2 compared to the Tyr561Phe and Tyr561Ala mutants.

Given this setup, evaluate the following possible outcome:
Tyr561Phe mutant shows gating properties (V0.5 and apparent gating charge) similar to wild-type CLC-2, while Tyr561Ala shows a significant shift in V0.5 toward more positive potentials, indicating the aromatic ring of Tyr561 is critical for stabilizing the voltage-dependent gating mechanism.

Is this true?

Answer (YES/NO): NO